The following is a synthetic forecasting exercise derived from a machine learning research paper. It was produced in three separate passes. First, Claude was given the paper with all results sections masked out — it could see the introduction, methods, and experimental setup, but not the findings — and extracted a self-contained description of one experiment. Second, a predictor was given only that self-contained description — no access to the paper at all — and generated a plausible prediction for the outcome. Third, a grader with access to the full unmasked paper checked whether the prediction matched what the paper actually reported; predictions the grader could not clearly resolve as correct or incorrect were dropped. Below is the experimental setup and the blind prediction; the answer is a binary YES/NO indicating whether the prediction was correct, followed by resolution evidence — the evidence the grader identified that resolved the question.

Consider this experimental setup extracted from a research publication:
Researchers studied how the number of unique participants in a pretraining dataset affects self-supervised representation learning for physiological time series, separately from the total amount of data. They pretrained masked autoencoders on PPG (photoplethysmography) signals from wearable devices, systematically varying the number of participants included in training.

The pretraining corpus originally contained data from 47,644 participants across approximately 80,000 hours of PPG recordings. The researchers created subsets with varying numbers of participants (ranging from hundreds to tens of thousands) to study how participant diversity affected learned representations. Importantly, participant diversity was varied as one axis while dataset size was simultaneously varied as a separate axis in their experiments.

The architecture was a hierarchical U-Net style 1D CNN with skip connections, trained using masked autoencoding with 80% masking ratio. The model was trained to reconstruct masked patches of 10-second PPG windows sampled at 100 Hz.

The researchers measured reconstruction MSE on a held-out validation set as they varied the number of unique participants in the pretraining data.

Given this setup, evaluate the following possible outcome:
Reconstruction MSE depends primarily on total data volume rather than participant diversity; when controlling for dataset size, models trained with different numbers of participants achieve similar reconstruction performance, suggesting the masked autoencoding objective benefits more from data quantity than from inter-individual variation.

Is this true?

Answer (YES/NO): NO